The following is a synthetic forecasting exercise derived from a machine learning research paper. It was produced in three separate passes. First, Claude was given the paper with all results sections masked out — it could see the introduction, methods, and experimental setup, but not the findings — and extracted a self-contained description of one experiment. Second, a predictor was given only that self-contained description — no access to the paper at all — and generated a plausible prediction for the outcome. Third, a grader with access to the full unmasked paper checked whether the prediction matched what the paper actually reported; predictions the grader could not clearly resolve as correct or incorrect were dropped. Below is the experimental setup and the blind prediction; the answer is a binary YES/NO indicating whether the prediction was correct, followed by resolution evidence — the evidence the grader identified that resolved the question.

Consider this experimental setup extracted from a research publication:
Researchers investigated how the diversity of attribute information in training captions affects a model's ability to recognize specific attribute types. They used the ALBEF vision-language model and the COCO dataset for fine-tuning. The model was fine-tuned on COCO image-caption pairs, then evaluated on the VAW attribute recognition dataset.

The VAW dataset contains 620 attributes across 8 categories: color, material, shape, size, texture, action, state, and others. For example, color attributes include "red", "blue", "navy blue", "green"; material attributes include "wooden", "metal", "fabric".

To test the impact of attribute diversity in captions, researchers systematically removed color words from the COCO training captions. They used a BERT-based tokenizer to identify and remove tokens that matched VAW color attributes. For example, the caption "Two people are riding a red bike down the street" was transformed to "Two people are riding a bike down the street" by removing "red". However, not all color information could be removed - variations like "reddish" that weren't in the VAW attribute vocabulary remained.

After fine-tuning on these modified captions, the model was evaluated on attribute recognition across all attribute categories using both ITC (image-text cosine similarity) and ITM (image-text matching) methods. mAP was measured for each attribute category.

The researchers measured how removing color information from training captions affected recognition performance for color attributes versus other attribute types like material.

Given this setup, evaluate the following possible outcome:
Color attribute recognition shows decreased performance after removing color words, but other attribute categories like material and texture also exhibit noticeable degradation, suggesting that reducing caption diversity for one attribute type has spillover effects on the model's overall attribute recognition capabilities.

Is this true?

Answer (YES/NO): YES